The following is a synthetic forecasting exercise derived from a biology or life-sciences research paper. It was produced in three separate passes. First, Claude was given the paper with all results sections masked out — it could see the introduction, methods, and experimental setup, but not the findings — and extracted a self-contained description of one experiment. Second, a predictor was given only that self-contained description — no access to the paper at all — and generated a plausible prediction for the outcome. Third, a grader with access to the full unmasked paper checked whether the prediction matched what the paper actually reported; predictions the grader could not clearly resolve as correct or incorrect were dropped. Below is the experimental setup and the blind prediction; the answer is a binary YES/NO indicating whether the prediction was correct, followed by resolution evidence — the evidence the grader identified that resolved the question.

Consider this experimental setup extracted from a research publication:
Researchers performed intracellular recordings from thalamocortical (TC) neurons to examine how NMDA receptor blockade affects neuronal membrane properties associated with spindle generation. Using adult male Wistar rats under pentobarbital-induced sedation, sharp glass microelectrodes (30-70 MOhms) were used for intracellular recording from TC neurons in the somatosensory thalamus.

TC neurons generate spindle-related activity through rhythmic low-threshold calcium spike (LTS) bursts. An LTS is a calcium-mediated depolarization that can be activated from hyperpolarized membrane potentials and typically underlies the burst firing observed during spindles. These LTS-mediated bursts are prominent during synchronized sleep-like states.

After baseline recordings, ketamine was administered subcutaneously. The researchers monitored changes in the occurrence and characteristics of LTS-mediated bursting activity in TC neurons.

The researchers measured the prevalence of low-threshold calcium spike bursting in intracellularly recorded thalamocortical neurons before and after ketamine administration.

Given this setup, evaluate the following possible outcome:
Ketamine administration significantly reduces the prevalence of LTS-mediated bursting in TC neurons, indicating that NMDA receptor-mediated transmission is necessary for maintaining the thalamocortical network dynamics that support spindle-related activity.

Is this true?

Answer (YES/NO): YES